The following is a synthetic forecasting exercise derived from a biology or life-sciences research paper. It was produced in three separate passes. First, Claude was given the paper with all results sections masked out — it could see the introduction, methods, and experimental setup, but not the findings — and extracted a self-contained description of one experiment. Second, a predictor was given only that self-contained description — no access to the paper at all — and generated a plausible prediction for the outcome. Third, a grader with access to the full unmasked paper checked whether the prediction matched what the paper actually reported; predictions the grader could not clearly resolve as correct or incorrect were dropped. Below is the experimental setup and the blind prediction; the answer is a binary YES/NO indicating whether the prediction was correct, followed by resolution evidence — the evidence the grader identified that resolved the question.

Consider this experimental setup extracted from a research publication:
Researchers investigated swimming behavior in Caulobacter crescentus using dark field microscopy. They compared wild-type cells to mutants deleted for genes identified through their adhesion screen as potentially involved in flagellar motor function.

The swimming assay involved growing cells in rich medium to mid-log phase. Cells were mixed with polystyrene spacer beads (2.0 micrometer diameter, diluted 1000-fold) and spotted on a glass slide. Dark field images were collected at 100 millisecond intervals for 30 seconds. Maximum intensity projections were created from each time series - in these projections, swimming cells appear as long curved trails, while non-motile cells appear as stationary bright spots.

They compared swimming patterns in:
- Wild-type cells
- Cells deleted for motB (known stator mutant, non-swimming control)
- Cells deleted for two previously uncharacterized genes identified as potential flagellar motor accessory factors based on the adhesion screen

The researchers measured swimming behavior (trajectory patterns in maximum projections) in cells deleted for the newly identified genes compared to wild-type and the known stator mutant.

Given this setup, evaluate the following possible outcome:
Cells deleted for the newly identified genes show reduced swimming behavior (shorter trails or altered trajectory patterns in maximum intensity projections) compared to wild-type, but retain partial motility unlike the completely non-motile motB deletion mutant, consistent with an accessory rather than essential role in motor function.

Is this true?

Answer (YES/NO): NO